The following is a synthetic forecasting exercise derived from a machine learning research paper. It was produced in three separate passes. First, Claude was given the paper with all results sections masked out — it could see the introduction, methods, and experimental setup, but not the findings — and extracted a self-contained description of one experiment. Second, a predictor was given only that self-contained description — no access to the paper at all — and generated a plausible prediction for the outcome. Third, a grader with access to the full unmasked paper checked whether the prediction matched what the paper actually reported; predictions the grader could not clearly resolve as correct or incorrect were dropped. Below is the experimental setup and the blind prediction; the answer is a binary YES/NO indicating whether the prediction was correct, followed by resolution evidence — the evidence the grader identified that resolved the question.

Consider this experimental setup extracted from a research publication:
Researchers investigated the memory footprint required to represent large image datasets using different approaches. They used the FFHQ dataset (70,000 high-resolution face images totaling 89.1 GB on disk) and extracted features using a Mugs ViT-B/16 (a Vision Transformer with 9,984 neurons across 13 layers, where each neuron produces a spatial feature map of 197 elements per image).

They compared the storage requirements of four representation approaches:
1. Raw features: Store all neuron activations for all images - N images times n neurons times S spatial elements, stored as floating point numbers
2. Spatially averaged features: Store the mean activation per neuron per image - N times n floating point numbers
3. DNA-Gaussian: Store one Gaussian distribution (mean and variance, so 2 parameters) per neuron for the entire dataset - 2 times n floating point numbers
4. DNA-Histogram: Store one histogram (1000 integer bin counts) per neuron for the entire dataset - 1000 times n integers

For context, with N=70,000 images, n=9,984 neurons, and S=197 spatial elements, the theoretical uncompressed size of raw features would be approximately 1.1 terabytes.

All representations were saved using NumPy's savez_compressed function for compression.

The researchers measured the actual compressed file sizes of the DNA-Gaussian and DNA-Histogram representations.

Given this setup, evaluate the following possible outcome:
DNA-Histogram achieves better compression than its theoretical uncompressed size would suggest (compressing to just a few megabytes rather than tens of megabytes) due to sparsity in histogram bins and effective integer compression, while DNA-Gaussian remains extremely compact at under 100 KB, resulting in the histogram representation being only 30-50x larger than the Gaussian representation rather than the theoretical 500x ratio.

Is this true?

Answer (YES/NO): NO